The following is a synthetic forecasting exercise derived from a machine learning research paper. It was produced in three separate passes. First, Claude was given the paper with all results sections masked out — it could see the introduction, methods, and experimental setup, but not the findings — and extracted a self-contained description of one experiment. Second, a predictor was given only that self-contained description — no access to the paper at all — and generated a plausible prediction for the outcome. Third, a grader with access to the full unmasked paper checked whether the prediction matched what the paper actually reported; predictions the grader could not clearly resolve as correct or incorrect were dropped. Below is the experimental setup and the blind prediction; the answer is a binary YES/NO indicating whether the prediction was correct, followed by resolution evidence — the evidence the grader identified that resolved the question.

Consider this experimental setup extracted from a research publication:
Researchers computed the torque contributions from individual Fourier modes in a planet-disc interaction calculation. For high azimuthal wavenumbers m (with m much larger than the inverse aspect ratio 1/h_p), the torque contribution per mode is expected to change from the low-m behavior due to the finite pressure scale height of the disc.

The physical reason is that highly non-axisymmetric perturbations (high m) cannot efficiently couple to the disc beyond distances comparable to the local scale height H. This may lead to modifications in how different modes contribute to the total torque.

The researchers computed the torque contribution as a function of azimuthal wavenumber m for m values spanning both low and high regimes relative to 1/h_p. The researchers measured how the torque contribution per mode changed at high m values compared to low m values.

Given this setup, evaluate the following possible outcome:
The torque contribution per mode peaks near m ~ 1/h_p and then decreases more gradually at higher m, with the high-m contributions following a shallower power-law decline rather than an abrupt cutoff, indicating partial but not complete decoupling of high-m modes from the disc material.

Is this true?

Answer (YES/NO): NO